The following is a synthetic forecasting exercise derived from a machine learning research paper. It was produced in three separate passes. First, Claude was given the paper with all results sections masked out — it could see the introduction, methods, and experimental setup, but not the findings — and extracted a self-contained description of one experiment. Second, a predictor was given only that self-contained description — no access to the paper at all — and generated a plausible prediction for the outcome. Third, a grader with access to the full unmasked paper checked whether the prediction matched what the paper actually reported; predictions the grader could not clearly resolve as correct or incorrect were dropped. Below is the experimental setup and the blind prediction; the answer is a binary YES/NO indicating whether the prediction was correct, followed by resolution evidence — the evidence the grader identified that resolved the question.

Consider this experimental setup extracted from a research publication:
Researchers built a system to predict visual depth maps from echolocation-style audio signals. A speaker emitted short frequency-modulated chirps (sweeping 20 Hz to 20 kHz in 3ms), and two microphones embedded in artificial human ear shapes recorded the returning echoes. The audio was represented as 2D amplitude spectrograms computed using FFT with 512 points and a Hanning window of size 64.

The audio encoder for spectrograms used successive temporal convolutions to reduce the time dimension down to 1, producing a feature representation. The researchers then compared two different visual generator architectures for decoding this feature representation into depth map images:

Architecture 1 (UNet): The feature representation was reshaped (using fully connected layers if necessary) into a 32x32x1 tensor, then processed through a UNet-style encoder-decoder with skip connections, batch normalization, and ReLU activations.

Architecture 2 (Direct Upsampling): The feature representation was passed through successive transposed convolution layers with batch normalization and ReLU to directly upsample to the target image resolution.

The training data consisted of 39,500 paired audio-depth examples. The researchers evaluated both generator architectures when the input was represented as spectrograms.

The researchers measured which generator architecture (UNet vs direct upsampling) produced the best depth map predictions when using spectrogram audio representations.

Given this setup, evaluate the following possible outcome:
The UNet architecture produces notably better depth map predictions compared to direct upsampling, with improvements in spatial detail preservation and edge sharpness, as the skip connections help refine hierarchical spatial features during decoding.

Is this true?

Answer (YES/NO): NO